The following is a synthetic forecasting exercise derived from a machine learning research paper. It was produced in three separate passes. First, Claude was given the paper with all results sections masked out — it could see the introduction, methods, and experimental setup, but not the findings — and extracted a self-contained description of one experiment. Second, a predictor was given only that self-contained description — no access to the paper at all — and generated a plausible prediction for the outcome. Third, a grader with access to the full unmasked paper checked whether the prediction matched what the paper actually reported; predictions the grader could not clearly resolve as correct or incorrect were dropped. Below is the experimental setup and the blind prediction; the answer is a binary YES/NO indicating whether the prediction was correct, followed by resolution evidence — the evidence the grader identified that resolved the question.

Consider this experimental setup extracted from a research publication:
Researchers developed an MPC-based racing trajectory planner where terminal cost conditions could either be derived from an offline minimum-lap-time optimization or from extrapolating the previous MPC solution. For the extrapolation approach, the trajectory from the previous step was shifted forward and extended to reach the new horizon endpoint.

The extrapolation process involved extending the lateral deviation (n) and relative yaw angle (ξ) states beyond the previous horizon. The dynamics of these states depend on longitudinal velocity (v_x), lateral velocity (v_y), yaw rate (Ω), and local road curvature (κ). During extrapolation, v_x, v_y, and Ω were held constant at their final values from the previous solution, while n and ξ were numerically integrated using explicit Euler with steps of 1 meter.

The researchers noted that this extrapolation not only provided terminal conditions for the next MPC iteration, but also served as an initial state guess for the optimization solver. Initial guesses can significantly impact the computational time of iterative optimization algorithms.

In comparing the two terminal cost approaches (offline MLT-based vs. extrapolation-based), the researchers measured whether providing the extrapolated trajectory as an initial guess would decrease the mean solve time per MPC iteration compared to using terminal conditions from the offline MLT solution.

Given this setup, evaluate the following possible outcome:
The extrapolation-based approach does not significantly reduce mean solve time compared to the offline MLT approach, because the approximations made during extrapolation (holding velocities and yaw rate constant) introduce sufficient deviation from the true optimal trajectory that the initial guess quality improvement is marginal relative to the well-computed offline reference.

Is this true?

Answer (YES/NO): YES